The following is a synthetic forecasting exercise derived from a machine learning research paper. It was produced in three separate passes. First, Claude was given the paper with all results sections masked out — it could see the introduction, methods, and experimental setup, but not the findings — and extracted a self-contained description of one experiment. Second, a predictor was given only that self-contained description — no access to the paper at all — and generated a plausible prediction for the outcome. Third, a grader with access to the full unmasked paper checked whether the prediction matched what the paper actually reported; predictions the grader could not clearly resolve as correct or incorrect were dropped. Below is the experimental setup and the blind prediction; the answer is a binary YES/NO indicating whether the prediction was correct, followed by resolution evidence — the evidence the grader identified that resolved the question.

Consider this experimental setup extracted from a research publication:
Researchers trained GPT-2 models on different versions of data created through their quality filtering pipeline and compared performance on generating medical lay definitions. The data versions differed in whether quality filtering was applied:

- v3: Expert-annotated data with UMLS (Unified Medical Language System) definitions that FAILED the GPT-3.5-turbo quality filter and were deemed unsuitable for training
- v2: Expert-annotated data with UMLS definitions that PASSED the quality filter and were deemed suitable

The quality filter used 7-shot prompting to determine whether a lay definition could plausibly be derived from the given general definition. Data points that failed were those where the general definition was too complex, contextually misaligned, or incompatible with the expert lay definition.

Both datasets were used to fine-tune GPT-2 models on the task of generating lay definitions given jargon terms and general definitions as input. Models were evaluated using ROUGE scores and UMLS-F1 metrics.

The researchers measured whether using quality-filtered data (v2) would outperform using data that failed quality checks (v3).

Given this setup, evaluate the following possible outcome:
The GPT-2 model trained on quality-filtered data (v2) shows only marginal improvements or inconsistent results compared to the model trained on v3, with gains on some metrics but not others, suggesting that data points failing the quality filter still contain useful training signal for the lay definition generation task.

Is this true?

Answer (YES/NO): NO